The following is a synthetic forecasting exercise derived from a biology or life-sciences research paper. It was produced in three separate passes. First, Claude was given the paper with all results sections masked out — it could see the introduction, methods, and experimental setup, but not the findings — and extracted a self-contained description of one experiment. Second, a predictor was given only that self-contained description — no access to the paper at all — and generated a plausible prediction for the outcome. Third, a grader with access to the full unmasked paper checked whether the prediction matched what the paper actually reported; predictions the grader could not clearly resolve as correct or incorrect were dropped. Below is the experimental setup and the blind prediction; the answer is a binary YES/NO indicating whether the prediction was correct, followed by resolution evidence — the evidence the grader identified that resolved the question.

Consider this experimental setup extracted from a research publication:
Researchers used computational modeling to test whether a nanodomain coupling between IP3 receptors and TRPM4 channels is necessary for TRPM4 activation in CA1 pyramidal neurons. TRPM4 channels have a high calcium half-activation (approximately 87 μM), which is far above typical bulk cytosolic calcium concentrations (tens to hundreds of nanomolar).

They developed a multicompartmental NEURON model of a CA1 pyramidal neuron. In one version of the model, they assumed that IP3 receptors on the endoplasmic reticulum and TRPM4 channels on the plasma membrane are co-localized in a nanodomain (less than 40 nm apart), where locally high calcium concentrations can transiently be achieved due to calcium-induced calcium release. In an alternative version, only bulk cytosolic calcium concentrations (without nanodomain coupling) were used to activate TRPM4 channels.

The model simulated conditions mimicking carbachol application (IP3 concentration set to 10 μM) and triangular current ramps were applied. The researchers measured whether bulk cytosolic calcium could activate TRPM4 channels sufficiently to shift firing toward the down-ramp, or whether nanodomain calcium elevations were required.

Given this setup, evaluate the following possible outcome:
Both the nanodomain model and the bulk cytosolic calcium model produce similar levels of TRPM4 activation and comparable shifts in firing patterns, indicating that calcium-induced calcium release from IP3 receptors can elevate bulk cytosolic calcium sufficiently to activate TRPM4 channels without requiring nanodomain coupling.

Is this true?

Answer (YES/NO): NO